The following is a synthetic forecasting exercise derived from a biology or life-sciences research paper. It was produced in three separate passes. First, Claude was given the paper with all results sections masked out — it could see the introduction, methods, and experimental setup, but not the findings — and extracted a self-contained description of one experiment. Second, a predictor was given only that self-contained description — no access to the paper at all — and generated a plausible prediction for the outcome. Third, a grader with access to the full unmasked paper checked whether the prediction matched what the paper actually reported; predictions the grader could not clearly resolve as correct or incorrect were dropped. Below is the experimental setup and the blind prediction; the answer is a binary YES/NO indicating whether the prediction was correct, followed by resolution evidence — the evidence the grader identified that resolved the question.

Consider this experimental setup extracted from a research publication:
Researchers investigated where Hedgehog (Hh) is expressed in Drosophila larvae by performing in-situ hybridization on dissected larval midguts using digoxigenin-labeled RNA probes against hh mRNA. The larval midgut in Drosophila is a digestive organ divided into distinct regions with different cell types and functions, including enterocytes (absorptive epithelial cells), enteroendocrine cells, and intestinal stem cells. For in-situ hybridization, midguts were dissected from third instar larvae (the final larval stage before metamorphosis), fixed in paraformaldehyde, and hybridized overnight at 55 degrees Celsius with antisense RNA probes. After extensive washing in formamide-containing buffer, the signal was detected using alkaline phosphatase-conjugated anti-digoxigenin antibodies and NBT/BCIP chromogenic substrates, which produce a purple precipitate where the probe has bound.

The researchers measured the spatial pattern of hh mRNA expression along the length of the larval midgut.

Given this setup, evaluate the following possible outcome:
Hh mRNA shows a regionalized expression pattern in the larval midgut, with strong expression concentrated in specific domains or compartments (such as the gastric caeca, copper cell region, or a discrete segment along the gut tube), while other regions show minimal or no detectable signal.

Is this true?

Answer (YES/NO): NO